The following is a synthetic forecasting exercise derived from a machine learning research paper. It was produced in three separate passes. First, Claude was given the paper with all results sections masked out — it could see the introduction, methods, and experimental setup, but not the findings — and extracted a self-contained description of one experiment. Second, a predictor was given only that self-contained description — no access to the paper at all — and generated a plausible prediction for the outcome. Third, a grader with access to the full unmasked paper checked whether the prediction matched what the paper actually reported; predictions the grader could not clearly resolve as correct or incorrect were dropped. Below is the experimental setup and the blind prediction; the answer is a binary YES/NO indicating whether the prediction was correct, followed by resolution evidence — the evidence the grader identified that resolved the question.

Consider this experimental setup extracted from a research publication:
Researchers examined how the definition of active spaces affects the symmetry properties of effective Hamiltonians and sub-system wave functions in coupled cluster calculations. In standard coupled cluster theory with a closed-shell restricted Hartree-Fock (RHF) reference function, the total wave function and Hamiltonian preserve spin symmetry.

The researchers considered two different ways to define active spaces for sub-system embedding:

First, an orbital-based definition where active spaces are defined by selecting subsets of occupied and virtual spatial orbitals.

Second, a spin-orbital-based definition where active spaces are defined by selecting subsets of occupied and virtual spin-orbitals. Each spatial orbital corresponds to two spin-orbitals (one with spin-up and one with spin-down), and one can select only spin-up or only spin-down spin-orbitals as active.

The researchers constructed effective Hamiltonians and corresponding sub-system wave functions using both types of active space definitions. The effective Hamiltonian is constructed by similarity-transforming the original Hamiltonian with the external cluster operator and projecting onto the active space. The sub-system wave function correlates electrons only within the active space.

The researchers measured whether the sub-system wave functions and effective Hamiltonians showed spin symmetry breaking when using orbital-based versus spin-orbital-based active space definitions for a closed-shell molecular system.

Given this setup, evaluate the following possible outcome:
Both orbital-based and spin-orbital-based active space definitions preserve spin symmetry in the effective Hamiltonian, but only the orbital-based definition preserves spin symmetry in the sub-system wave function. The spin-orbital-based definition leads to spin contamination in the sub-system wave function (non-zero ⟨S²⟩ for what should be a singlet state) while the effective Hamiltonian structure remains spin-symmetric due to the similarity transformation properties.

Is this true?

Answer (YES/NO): NO